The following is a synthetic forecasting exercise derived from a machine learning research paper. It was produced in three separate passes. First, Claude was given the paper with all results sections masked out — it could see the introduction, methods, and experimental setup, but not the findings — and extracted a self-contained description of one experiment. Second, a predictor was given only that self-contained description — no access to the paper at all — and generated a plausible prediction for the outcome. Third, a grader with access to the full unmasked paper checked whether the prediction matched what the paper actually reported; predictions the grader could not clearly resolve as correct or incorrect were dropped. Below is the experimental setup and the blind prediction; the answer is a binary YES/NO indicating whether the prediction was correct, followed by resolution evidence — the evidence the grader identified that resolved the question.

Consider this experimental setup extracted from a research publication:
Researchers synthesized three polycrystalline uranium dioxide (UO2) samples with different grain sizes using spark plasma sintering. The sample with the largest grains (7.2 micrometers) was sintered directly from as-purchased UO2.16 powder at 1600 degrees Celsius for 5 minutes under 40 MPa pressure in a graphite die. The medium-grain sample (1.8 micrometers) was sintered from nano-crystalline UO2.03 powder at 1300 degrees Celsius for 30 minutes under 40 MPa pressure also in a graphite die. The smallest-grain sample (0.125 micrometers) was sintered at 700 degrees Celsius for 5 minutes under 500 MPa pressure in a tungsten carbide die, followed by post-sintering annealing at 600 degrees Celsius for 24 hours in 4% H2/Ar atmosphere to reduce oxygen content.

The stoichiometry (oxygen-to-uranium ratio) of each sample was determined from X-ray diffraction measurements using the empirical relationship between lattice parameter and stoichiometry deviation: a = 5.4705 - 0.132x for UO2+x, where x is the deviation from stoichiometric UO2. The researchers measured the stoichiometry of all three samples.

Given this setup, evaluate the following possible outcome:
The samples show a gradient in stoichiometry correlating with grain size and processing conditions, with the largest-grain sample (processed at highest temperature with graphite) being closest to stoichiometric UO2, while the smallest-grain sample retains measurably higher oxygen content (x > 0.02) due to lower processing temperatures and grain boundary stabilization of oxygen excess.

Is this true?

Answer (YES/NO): NO